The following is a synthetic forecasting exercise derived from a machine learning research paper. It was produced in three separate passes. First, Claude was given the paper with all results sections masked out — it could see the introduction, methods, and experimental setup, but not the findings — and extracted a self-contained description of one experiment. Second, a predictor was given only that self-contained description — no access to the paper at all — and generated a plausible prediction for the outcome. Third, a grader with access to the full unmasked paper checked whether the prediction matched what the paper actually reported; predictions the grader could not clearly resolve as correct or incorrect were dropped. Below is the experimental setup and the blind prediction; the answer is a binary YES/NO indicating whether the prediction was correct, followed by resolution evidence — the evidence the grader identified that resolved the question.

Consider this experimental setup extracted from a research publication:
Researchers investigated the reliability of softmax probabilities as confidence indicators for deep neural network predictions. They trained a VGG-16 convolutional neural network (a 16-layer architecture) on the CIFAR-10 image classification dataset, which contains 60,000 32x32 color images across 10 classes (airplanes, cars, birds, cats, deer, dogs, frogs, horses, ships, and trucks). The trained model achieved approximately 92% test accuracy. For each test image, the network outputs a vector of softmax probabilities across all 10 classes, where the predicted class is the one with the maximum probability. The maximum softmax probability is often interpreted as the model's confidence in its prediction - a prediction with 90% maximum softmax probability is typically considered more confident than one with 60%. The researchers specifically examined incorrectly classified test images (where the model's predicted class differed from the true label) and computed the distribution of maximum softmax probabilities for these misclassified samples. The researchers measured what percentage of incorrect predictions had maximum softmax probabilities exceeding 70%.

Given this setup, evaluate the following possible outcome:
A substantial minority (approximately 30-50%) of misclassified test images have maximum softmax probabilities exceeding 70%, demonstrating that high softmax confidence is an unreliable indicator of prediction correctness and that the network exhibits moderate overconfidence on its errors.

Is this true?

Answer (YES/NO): NO